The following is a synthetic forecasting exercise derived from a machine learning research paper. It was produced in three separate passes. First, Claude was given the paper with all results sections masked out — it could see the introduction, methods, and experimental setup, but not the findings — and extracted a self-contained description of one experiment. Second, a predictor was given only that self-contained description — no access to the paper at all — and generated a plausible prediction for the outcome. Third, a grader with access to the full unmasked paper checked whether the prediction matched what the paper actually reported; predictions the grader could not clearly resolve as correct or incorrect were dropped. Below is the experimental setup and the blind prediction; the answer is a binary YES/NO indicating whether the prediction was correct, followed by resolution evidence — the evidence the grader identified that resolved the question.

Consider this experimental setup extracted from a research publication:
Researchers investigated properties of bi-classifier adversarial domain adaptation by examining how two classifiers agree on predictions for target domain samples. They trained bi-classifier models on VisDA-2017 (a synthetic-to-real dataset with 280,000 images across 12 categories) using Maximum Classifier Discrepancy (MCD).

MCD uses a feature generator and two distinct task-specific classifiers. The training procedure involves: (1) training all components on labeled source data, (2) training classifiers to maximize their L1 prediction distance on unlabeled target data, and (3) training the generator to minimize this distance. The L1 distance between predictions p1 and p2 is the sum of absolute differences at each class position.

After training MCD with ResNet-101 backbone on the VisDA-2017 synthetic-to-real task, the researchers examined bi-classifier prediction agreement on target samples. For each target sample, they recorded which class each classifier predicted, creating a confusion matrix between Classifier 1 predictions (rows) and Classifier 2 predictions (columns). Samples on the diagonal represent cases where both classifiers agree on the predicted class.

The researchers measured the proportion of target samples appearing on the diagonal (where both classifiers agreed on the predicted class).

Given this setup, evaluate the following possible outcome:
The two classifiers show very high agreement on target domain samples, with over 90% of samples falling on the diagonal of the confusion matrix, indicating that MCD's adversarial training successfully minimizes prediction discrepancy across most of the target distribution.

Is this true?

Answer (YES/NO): NO